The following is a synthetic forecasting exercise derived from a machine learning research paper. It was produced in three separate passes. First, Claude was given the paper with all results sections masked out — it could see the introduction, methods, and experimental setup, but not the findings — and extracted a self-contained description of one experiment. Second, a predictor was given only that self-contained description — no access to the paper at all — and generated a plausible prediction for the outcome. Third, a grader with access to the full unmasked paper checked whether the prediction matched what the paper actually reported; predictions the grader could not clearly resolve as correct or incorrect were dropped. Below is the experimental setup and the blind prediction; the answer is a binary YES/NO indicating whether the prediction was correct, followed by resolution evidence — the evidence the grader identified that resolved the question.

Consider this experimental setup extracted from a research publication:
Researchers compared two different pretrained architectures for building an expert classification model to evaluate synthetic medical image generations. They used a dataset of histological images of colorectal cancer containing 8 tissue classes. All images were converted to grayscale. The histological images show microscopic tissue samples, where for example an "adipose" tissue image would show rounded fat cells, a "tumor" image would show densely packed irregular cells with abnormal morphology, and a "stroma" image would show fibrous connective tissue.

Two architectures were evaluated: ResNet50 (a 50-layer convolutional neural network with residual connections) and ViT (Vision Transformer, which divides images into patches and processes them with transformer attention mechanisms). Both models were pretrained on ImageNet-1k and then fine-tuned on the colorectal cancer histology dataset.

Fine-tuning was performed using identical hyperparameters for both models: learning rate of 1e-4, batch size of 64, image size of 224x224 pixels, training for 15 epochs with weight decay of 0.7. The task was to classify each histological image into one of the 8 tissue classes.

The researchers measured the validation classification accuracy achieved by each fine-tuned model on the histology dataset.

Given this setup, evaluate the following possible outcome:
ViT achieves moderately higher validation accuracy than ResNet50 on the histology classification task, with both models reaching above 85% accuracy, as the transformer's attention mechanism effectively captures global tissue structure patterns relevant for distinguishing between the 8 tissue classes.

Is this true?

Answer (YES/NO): NO